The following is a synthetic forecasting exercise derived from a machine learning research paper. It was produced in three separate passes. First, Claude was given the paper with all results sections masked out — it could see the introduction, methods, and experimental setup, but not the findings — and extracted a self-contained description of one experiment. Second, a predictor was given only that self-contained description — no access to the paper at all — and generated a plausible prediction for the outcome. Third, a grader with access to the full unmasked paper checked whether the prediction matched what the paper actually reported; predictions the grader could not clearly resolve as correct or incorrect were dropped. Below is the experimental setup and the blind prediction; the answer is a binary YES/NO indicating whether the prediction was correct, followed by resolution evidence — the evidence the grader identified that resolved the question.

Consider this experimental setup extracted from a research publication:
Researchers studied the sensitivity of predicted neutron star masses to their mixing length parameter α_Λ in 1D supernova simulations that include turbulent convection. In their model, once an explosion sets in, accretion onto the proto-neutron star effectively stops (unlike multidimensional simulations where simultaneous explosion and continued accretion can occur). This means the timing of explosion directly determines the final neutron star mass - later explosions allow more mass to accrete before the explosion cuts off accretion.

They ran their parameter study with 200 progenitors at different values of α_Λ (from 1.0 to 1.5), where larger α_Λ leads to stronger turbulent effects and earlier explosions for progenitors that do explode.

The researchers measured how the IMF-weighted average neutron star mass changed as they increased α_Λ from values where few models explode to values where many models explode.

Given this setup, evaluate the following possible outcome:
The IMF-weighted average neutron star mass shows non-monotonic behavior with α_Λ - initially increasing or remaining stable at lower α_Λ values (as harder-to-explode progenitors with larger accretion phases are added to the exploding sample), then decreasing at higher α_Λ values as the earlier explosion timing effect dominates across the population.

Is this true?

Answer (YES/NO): NO